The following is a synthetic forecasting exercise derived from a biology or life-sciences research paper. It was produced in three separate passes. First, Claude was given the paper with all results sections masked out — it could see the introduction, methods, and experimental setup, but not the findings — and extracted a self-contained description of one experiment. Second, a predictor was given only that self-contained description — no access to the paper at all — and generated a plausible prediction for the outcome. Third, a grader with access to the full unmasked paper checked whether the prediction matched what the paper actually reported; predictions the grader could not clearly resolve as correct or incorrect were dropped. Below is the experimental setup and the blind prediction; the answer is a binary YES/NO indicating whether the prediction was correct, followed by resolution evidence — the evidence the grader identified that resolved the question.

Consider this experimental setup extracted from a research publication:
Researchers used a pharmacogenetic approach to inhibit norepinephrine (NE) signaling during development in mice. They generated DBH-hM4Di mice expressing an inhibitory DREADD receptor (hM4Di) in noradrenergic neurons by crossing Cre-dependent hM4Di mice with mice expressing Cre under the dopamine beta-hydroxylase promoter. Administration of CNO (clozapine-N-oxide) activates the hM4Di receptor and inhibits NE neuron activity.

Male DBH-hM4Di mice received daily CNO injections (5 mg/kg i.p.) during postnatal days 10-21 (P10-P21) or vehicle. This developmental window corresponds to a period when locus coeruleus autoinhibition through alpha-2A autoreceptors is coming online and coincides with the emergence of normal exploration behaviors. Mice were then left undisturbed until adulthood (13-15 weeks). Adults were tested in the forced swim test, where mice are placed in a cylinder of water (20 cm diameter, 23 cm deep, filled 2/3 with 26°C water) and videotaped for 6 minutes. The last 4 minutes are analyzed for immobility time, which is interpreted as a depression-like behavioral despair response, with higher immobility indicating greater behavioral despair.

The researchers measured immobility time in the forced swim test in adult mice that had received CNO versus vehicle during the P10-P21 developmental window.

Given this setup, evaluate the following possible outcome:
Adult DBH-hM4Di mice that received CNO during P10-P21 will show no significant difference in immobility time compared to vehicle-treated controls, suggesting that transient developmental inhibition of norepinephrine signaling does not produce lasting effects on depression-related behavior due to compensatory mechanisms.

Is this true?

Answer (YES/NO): NO